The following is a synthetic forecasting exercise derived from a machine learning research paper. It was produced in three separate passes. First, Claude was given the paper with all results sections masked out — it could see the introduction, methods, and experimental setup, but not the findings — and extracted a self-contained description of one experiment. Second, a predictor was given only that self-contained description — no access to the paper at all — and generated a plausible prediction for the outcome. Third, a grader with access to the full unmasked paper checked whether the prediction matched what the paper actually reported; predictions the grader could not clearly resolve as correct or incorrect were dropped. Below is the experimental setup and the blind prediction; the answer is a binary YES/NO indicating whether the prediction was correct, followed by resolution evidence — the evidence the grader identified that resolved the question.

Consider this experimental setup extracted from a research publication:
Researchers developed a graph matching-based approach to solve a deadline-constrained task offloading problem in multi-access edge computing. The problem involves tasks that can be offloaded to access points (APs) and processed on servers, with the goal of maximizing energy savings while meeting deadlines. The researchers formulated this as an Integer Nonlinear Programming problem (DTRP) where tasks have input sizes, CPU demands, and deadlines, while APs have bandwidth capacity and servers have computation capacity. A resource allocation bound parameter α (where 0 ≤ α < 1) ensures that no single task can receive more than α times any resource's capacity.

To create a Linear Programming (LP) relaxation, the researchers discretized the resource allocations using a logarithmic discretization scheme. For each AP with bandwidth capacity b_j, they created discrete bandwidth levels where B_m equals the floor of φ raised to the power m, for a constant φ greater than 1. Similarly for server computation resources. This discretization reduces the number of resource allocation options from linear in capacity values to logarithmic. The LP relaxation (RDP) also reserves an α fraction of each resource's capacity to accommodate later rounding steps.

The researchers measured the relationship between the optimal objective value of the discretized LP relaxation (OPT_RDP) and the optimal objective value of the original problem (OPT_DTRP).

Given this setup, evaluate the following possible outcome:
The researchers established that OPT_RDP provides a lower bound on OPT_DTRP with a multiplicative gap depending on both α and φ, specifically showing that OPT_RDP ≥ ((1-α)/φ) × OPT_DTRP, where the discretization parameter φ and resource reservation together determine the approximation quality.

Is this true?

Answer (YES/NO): YES